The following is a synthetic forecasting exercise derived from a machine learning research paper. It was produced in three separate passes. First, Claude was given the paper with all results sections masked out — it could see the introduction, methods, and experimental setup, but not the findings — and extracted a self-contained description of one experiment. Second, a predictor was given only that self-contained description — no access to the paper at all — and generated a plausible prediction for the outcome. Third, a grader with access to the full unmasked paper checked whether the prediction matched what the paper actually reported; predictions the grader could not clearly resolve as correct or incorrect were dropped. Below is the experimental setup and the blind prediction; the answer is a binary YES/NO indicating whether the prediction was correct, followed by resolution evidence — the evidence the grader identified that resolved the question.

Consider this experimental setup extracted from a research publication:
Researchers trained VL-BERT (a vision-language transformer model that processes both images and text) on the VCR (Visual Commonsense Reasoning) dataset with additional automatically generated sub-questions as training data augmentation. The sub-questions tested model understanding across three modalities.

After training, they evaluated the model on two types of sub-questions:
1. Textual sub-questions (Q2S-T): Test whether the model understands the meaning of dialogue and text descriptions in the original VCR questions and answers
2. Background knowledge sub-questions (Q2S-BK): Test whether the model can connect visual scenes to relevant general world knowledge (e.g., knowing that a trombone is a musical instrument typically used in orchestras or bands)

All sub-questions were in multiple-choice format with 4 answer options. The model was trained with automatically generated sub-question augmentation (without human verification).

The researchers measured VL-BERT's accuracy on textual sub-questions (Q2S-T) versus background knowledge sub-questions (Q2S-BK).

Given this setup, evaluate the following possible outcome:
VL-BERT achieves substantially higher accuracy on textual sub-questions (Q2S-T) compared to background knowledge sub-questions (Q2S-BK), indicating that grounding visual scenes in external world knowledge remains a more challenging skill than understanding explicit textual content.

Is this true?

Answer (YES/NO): YES